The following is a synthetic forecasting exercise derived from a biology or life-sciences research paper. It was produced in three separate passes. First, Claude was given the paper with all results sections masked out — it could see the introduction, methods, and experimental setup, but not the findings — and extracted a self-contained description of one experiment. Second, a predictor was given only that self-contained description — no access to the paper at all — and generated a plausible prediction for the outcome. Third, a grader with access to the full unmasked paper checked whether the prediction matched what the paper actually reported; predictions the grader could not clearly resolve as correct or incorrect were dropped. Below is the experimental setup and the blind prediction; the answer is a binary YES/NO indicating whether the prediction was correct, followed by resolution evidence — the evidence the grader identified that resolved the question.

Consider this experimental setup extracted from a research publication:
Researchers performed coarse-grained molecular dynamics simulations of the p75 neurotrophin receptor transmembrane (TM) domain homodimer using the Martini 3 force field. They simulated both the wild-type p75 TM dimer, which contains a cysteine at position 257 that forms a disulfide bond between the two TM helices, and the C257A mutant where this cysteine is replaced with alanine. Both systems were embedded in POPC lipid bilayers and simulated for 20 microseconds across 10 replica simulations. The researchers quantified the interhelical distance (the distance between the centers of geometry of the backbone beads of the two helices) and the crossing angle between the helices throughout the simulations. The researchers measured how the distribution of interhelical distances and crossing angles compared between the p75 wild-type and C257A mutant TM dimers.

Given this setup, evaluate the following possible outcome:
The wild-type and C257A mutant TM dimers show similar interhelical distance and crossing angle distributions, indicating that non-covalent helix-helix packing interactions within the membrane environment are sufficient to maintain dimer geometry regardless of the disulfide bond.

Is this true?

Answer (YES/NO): NO